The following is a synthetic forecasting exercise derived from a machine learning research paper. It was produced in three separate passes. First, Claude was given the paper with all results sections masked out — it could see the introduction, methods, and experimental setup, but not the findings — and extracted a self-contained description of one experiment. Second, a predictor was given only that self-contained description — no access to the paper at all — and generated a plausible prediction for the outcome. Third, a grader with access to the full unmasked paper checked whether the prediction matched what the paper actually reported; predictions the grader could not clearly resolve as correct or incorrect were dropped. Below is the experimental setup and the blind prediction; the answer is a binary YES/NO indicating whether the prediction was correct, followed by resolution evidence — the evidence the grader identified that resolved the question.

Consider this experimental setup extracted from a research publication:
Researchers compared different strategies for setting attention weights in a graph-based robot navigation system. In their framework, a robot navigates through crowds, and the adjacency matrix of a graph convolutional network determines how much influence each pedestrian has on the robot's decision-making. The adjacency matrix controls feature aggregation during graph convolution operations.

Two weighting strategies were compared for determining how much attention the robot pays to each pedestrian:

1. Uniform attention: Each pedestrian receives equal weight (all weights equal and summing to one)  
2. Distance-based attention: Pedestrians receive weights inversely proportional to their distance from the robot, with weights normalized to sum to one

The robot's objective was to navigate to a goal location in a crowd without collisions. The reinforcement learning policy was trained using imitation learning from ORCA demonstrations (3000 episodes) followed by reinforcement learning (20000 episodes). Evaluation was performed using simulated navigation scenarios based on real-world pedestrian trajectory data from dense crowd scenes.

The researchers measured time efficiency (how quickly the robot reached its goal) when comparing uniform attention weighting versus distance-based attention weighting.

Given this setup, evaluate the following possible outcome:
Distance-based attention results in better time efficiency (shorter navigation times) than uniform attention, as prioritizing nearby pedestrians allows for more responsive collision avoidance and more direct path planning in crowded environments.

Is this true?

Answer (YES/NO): NO